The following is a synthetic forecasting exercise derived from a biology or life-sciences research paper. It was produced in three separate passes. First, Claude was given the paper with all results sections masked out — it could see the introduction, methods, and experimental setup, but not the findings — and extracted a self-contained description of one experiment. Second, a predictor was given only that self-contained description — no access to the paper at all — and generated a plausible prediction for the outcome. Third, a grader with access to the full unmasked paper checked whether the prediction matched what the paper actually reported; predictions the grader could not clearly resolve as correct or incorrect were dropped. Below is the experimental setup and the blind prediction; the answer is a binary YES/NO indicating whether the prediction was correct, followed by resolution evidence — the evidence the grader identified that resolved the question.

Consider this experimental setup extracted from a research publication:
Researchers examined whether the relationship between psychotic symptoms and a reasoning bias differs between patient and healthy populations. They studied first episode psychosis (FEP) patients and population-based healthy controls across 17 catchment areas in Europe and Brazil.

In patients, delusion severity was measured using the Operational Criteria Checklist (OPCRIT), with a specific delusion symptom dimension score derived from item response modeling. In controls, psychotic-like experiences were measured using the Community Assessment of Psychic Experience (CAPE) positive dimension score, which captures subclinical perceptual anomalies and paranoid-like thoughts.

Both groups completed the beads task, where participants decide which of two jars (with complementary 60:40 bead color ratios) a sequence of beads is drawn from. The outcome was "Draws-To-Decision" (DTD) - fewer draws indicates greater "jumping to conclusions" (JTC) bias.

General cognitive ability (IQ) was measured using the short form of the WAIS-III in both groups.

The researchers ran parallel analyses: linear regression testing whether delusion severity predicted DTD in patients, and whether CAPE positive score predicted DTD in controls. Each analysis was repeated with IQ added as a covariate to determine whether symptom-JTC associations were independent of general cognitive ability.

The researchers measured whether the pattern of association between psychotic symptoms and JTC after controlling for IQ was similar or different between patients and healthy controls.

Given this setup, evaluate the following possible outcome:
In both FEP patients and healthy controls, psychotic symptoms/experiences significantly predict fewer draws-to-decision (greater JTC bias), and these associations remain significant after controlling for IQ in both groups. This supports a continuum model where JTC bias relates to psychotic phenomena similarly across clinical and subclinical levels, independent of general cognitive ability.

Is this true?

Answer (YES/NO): NO